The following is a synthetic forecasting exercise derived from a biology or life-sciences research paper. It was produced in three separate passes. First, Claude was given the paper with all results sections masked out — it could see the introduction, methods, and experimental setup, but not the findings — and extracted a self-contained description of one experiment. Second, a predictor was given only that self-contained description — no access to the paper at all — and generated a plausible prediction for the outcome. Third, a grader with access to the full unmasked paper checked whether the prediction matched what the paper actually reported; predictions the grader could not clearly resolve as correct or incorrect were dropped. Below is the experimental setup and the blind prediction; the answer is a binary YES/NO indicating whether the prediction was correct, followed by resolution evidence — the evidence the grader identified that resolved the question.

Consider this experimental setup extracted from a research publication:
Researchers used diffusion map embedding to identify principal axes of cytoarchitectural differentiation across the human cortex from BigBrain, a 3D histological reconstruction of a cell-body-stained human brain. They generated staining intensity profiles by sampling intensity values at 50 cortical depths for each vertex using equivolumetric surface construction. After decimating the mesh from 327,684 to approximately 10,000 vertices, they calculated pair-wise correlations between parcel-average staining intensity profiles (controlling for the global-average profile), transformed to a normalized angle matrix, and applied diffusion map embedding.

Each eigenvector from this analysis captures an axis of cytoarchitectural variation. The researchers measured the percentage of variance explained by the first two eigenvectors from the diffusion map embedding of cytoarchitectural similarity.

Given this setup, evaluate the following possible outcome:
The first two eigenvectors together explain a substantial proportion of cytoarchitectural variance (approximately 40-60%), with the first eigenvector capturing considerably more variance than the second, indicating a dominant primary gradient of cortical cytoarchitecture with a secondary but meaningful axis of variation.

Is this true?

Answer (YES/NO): NO